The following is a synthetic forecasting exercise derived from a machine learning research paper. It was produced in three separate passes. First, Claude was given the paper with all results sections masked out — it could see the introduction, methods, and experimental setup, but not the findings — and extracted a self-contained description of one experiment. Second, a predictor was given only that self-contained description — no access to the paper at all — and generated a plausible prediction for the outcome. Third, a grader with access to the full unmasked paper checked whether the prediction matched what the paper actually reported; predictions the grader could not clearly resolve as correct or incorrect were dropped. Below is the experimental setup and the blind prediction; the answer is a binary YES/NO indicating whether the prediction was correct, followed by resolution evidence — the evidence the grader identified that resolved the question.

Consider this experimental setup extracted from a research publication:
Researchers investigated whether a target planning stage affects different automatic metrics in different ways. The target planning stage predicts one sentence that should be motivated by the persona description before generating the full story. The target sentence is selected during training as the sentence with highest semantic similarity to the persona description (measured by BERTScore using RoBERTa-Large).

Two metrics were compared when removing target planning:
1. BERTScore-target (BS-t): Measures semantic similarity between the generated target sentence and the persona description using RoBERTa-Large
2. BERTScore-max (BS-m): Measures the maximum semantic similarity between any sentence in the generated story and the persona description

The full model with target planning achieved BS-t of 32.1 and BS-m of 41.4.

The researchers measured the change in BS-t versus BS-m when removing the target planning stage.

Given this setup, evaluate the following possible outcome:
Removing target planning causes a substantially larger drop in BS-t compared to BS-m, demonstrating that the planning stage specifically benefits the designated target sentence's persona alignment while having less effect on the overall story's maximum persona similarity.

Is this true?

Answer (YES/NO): NO